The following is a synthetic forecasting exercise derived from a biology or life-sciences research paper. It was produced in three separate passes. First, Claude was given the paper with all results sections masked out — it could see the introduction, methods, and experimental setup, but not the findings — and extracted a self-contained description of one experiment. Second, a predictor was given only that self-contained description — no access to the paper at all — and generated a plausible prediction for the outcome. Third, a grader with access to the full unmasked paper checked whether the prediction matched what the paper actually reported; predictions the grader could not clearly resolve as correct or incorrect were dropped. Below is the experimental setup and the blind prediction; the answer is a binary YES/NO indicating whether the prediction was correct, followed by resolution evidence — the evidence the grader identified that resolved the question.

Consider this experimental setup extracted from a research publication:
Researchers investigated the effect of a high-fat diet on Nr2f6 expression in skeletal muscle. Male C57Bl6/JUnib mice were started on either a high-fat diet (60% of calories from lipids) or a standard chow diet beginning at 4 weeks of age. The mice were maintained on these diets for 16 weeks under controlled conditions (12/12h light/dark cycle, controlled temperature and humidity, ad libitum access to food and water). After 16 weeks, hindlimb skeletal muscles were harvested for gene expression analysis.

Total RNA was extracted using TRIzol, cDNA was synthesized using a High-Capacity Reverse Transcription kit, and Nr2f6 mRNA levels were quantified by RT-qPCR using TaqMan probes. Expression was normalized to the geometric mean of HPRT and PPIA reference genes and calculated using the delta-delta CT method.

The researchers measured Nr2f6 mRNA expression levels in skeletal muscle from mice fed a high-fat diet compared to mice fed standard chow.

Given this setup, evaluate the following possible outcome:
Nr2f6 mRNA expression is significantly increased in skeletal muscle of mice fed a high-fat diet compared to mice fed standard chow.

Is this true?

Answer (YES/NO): NO